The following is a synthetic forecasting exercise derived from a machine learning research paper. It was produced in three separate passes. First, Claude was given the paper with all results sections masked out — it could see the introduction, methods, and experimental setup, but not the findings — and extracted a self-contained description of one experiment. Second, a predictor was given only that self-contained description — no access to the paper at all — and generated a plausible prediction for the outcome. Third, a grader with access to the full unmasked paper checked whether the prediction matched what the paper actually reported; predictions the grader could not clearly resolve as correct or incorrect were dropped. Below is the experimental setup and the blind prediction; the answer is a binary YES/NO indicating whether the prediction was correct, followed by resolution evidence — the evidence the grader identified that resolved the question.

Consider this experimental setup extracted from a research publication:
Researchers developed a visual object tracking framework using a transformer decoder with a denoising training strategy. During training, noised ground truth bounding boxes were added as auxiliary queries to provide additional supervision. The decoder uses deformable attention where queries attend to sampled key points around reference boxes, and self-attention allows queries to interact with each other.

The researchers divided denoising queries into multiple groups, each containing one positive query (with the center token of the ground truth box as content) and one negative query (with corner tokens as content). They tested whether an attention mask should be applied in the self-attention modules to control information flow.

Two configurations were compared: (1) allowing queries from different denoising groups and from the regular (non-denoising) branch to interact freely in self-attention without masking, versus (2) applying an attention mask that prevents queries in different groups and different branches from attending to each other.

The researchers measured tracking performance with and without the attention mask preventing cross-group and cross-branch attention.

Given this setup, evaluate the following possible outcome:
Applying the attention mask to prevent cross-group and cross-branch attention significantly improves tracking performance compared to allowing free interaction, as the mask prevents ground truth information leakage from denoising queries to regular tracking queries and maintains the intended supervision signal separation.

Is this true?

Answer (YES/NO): YES